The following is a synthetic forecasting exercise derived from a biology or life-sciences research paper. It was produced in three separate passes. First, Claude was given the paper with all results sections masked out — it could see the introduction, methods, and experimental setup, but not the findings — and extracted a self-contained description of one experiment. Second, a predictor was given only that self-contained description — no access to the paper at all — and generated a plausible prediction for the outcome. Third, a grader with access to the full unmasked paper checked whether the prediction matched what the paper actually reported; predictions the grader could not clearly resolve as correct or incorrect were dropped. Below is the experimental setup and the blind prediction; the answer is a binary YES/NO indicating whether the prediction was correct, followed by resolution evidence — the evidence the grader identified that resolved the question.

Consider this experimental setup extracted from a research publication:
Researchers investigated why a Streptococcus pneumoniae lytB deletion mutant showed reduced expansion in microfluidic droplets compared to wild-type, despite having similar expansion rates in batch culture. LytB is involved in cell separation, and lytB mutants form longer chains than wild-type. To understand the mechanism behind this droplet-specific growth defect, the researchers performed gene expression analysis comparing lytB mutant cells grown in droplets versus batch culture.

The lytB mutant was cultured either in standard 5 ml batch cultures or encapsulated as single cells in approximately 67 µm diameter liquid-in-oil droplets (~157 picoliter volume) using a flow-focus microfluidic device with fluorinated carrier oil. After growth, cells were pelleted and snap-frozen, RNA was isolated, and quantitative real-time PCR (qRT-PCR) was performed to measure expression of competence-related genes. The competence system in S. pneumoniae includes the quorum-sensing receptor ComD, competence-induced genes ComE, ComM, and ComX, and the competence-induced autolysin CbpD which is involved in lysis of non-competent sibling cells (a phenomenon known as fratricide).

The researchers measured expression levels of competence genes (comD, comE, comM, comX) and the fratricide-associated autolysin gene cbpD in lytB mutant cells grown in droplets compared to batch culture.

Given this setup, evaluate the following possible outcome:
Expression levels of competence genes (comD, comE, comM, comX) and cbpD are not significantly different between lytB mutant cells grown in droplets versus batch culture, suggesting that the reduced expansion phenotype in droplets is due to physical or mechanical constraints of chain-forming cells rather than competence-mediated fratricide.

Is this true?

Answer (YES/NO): NO